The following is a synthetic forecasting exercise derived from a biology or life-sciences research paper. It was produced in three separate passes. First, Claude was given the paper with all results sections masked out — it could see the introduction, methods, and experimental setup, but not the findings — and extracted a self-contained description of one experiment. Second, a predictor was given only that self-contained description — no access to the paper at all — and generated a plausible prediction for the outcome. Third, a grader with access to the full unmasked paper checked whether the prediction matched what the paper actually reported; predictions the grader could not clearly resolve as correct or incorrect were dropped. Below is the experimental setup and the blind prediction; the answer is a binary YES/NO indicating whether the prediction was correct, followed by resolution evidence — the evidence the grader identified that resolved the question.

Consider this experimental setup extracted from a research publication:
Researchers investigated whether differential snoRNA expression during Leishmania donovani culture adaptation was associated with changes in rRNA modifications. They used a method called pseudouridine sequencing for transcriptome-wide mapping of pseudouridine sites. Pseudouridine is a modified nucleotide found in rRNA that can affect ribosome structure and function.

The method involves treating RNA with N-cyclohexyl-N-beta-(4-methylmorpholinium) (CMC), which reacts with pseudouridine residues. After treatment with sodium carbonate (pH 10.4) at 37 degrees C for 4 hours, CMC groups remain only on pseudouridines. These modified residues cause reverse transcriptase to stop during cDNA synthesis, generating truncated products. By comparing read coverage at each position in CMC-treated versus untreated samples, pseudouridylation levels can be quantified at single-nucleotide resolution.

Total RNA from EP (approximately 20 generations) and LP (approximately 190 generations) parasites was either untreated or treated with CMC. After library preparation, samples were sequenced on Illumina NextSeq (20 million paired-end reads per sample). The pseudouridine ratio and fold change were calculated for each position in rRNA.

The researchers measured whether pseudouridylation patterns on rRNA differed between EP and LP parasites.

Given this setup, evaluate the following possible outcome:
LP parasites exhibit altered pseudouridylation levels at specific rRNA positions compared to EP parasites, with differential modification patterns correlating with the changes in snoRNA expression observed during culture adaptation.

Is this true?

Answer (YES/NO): YES